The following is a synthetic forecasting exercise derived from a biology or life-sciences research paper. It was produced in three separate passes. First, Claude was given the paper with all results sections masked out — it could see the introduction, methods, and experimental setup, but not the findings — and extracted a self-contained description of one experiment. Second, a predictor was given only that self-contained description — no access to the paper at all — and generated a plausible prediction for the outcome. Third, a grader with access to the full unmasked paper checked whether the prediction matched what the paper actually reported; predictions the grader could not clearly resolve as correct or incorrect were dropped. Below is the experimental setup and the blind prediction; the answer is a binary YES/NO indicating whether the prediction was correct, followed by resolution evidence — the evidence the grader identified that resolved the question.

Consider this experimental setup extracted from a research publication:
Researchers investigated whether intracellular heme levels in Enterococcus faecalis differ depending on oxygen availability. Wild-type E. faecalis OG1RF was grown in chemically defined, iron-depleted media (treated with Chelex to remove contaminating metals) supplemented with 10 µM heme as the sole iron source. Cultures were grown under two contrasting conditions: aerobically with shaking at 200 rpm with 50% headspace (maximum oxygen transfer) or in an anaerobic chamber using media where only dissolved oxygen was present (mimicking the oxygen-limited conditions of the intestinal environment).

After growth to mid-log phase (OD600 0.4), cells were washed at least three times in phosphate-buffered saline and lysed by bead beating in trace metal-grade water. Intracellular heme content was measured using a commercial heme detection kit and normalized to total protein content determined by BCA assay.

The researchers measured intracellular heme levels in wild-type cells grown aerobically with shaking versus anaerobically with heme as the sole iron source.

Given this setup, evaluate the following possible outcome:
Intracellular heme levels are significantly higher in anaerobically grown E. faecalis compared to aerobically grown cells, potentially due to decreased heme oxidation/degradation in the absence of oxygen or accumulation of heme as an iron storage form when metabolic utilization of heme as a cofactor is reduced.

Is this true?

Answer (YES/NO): NO